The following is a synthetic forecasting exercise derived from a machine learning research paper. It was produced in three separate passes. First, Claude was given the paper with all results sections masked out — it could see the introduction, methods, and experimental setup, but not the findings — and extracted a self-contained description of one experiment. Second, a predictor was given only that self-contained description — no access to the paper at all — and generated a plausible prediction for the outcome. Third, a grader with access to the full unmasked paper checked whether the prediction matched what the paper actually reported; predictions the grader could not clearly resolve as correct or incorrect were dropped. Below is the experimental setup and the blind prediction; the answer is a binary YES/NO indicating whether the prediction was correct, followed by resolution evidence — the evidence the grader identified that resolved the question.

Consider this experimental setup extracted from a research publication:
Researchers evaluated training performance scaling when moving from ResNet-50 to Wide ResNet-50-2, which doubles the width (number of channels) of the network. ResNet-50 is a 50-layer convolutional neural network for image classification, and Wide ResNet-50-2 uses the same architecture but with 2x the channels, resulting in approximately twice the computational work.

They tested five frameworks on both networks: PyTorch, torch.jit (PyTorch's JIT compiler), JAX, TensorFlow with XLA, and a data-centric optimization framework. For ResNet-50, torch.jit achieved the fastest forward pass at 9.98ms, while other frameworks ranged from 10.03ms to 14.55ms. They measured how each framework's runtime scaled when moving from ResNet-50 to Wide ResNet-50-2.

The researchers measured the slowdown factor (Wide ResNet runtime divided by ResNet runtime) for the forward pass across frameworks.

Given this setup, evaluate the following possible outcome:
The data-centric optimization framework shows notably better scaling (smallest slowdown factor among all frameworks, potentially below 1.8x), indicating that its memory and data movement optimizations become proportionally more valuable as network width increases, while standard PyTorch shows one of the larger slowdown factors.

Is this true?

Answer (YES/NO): NO